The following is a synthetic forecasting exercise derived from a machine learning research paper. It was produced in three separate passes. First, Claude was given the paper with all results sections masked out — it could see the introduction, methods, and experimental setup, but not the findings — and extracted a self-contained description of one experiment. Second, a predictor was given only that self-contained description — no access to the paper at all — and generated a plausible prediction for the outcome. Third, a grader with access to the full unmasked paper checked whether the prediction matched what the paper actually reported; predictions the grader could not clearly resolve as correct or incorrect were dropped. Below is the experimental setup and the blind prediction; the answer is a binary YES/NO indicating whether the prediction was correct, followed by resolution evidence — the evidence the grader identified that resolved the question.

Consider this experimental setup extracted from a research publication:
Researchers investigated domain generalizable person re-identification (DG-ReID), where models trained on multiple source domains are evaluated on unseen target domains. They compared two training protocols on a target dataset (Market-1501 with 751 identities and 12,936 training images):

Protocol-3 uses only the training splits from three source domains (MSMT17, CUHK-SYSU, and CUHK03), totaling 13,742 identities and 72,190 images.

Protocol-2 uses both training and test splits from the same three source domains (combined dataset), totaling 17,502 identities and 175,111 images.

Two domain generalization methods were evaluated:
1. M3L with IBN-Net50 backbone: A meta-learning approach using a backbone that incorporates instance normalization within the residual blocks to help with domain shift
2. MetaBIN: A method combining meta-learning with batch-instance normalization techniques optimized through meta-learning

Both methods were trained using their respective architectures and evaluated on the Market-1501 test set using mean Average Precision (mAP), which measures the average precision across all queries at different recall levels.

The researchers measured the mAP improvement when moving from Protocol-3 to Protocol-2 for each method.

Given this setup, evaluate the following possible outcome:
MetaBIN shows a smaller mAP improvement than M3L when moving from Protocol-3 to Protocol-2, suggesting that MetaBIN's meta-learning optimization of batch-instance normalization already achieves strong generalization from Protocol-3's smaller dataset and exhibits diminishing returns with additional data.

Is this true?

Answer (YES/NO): NO